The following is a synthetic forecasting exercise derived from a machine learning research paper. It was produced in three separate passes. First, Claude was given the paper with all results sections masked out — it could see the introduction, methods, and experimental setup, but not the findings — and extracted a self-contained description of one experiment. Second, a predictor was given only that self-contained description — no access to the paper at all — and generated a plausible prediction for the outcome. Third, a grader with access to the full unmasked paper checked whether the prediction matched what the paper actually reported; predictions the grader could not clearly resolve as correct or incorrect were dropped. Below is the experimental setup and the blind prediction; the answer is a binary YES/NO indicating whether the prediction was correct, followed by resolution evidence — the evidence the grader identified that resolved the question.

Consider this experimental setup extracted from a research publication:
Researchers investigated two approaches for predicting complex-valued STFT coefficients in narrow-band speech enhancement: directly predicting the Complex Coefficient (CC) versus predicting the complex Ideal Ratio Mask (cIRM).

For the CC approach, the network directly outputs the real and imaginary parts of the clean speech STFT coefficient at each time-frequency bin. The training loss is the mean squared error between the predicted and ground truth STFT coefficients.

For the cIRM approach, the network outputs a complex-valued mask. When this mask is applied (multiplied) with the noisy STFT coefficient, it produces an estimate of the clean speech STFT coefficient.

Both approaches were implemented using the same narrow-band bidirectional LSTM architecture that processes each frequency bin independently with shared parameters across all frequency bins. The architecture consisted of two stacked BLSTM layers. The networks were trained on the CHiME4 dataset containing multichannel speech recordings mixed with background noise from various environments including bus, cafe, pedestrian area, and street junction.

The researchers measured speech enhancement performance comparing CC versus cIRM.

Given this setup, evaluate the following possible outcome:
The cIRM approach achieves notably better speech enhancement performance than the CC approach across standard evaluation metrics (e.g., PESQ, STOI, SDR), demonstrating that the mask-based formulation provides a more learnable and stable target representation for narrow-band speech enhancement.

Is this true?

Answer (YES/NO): NO